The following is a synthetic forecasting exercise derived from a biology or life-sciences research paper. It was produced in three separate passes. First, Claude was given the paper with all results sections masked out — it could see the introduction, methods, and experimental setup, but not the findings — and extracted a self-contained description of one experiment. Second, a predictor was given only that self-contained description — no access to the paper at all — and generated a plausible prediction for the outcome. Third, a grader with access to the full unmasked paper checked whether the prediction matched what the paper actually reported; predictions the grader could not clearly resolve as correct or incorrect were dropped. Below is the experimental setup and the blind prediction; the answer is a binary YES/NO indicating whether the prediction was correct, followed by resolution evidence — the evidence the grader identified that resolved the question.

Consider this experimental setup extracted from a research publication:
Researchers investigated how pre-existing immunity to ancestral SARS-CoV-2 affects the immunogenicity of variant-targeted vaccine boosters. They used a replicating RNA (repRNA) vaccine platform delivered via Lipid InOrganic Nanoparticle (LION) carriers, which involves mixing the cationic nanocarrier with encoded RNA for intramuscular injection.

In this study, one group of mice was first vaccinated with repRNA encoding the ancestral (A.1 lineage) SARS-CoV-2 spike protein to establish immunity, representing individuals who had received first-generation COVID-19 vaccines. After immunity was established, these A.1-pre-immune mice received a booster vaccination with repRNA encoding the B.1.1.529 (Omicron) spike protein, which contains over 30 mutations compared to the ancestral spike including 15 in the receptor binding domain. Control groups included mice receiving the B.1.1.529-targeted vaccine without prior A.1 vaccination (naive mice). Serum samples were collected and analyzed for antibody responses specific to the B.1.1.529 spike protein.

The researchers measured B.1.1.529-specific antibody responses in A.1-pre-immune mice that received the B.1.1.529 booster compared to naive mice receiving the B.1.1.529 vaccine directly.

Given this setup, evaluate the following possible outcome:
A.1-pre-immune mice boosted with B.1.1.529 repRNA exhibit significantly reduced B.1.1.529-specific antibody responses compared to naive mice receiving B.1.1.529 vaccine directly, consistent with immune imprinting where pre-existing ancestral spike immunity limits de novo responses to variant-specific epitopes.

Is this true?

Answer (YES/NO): YES